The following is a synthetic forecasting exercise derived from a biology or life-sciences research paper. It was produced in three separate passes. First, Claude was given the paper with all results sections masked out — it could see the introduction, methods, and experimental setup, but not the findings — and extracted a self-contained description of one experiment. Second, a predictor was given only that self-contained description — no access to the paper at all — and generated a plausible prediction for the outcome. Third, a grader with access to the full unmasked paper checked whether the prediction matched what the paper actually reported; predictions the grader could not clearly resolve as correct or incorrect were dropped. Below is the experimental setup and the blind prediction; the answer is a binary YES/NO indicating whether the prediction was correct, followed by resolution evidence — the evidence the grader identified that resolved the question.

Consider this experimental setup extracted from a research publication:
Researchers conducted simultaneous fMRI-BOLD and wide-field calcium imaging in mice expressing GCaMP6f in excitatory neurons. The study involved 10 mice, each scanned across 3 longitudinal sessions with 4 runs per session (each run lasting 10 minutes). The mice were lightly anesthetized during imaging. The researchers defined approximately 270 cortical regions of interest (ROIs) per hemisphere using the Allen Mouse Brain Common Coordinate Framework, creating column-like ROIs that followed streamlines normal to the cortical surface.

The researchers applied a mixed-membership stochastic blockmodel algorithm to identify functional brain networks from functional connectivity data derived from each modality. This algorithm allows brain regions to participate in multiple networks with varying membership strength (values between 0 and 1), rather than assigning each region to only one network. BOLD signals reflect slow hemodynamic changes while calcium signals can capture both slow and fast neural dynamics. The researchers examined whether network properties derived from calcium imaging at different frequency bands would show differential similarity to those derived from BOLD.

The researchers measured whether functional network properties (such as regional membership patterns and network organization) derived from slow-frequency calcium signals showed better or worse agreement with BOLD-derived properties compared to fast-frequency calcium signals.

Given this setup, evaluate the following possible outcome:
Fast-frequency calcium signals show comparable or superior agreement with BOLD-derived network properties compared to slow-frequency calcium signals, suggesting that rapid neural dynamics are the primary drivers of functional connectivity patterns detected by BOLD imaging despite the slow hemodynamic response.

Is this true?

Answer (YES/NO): NO